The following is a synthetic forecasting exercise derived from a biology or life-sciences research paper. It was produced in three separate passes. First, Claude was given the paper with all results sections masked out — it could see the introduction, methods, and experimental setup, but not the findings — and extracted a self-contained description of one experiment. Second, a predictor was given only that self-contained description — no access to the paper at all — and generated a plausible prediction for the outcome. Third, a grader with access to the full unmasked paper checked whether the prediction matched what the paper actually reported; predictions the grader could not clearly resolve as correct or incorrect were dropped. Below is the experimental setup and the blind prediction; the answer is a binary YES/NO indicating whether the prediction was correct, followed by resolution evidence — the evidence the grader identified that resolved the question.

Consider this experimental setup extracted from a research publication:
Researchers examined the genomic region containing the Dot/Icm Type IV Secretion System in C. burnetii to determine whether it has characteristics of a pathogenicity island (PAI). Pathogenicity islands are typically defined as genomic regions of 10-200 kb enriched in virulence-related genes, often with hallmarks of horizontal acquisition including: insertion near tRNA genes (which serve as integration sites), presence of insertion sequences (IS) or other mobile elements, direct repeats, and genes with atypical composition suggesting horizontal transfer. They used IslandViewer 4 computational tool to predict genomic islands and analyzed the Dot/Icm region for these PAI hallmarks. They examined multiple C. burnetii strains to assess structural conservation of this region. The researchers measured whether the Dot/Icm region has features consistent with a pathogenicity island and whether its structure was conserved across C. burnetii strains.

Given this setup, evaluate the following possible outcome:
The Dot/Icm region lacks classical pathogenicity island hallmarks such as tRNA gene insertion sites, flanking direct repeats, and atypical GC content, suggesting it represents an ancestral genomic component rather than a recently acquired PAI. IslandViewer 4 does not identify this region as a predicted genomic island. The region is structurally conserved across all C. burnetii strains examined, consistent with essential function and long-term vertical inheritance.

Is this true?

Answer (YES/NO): NO